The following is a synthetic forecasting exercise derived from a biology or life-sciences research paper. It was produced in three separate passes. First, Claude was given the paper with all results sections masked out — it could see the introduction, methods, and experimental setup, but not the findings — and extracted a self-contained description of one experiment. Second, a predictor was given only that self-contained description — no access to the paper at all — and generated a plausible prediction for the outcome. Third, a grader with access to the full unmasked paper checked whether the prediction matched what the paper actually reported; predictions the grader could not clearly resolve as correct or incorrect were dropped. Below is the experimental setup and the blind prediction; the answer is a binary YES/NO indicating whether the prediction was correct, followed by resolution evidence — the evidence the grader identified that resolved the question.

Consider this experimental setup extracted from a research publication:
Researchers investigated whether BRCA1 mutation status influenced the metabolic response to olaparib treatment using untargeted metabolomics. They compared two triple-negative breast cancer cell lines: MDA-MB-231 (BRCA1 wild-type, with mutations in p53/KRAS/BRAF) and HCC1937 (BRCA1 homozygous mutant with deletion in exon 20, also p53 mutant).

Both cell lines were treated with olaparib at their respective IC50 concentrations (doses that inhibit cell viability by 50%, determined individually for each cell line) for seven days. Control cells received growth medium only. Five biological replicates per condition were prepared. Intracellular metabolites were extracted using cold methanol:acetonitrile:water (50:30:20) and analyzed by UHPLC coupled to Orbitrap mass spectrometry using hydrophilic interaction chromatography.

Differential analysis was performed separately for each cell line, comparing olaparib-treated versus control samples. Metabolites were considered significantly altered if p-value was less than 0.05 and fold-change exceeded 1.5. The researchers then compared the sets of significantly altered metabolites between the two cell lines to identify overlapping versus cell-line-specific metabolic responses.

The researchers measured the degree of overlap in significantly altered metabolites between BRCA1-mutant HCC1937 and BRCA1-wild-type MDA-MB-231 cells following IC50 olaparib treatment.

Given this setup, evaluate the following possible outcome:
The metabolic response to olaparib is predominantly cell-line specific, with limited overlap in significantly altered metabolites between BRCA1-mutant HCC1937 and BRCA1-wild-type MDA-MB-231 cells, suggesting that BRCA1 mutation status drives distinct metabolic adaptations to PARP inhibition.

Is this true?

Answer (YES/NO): NO